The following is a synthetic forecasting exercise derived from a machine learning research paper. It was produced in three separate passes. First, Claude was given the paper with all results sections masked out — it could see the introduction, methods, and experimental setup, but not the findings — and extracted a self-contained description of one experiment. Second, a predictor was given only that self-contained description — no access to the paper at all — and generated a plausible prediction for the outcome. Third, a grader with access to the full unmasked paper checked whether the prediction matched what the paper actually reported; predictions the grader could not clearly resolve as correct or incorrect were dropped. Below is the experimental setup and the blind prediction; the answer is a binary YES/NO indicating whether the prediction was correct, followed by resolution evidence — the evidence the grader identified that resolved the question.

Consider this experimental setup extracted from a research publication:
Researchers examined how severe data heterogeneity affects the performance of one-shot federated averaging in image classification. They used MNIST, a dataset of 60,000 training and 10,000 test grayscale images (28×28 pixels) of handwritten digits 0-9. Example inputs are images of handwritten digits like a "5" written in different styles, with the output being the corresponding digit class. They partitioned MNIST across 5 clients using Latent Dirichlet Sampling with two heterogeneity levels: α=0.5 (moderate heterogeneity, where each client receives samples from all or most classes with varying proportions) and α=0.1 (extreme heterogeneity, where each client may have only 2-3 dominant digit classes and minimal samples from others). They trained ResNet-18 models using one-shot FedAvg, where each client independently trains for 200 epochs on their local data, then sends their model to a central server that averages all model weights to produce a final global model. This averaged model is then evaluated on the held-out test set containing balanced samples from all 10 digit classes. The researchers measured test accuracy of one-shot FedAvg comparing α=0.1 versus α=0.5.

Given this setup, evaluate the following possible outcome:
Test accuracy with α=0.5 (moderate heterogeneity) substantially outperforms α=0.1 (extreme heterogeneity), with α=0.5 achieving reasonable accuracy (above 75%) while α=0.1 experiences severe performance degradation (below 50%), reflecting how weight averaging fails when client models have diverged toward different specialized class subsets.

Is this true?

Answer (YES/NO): YES